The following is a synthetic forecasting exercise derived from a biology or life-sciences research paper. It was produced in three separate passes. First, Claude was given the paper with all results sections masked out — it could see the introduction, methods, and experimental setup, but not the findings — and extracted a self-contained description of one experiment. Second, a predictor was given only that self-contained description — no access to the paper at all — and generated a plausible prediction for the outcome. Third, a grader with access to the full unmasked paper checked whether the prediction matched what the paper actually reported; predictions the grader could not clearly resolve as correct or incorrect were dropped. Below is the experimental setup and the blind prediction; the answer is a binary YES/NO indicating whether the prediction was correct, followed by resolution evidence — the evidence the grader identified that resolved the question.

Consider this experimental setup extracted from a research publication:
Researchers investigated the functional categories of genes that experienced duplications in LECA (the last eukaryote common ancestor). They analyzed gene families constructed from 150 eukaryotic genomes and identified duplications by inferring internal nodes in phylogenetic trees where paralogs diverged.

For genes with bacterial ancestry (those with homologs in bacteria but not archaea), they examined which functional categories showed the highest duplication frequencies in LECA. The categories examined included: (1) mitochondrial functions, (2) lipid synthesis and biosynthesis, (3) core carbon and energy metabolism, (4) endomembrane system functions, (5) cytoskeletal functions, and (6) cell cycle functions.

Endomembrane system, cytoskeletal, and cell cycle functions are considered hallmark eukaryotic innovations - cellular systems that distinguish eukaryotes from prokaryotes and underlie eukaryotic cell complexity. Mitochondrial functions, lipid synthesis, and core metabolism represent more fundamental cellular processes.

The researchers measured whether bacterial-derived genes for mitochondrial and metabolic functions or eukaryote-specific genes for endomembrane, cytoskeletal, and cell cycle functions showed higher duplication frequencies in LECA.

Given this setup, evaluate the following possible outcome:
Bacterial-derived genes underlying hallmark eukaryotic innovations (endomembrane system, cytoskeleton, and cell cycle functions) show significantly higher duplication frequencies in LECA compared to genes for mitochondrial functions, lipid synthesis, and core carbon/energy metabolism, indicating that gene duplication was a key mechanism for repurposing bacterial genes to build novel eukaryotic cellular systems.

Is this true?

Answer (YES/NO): NO